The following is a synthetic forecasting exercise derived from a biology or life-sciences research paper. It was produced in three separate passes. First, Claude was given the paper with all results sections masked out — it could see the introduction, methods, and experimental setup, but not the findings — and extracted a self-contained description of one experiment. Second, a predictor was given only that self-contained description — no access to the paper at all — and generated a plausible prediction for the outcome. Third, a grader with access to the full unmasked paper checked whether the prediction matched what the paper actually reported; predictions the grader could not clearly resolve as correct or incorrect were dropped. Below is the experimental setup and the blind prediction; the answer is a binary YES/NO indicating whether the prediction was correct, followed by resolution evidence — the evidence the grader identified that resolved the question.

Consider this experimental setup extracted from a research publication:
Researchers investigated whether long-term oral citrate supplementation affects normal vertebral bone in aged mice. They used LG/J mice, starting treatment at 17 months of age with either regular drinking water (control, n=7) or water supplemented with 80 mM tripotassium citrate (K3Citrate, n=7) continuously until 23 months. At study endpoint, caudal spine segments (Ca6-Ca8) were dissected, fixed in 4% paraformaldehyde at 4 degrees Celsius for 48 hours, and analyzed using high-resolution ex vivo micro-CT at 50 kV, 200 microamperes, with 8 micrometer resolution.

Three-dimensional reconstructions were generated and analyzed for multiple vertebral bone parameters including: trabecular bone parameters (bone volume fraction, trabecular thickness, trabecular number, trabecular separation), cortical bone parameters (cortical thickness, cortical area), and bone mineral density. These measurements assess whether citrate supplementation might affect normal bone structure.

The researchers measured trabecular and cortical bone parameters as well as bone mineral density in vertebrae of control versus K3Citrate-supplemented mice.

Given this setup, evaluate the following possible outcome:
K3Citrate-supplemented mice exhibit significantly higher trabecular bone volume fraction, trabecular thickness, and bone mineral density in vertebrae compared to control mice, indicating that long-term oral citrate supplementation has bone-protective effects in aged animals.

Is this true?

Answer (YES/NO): NO